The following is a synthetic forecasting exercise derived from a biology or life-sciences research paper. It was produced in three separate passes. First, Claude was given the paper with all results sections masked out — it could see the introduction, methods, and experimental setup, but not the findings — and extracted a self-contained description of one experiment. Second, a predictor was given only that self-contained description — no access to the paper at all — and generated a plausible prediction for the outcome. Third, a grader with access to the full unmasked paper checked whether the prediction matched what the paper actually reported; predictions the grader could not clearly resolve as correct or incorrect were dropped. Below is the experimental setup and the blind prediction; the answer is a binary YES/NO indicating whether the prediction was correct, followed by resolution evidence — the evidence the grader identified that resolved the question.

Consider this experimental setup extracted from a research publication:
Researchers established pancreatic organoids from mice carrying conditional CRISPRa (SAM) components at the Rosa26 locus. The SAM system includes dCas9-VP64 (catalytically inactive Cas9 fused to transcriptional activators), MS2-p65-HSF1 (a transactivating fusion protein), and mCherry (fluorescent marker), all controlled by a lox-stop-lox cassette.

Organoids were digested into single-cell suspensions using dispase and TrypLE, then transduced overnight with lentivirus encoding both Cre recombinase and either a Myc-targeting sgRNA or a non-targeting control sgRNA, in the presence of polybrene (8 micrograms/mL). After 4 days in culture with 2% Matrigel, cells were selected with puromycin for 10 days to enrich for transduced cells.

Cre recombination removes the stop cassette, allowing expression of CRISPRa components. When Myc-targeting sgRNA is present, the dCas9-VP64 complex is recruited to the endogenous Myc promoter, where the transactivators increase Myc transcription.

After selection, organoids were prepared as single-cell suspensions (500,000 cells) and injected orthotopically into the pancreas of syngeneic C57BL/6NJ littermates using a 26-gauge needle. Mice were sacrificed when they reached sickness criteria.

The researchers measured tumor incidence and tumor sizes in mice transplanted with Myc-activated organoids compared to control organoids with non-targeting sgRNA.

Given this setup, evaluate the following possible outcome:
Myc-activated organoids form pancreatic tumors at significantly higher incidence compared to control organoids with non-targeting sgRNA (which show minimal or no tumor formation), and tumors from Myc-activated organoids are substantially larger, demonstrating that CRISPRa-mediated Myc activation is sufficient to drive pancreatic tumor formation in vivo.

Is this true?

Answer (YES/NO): NO